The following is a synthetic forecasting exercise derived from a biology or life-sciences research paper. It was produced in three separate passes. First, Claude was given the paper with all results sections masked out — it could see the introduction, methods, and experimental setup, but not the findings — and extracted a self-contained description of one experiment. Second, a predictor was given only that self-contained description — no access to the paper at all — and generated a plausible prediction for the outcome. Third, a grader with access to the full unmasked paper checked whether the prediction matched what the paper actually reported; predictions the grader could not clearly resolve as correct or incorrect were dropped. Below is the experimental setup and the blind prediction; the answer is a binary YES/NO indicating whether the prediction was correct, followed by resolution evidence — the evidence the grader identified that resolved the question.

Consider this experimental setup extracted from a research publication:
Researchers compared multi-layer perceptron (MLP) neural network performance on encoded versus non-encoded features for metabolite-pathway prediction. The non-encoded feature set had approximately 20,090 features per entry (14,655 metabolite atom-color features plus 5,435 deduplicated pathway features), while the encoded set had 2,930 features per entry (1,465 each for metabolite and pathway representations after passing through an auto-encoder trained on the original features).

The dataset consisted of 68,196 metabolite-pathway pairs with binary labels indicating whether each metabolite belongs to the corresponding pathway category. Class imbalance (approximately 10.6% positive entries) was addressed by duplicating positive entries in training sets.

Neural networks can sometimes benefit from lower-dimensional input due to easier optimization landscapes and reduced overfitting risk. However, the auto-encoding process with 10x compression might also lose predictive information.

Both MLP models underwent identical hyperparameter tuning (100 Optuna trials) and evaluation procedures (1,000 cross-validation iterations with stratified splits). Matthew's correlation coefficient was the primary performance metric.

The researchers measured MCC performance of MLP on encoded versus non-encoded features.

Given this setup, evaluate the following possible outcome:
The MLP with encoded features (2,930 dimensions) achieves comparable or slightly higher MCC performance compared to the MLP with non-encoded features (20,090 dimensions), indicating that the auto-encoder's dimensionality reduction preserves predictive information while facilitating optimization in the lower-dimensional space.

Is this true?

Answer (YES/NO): NO